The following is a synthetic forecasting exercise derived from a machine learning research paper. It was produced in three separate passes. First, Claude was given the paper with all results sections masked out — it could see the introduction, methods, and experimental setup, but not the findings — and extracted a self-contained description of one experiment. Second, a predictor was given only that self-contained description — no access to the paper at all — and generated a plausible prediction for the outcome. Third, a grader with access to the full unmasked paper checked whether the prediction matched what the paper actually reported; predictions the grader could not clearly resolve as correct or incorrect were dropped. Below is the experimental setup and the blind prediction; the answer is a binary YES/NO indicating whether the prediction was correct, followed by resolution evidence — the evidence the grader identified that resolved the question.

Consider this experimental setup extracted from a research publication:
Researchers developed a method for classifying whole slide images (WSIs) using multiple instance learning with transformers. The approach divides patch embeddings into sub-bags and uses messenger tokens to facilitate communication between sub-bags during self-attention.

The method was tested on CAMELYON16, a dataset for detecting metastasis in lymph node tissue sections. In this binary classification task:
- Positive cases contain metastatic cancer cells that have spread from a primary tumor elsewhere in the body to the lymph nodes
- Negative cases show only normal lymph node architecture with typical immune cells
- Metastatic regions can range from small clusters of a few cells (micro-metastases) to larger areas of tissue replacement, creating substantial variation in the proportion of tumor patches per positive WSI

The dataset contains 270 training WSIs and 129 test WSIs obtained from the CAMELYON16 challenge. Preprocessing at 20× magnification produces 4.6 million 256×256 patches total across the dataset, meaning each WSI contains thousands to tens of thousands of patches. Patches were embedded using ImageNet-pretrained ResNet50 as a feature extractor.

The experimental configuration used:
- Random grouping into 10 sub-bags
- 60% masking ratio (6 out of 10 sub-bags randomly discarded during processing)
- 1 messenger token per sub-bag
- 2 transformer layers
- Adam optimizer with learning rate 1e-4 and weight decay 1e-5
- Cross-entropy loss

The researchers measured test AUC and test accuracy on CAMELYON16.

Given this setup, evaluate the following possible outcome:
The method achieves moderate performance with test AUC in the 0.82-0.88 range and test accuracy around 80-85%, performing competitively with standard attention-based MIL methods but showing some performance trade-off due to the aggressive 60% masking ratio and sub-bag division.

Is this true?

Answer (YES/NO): NO